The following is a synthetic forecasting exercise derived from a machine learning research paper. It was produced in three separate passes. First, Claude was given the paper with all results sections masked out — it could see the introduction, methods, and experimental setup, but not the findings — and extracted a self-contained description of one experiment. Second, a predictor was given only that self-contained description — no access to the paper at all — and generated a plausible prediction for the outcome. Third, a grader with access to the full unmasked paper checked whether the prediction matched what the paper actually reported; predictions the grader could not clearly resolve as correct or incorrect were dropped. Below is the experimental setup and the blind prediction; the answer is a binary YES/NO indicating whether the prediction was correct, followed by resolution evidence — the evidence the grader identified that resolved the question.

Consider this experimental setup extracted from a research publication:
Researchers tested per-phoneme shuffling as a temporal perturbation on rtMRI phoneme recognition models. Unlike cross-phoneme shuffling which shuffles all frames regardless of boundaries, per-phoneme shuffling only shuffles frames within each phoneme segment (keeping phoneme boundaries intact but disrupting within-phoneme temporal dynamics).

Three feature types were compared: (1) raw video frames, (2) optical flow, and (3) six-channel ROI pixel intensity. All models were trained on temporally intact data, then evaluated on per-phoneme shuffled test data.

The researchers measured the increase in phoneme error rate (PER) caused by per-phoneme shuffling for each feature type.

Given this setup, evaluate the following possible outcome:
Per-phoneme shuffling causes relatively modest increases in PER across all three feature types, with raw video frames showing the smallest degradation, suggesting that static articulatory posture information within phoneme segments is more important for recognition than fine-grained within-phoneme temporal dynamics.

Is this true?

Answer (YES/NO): NO